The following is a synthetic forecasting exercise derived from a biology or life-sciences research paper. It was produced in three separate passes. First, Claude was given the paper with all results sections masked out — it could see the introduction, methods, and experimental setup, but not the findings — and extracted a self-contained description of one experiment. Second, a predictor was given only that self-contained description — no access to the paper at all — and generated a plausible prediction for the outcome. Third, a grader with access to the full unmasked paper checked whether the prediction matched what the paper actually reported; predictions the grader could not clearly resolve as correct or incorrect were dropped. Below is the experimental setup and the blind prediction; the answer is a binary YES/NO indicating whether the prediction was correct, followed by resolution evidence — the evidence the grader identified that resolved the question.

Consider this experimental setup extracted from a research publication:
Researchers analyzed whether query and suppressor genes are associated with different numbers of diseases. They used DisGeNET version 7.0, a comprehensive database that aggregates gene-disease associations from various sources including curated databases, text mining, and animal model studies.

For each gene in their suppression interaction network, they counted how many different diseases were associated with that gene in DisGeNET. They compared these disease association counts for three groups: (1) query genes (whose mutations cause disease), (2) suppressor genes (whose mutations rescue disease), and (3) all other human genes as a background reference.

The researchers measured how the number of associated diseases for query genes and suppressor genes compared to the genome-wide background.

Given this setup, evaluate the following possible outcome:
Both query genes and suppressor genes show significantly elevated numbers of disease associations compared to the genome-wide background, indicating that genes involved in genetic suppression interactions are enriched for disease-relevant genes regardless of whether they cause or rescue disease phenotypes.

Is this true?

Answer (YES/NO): YES